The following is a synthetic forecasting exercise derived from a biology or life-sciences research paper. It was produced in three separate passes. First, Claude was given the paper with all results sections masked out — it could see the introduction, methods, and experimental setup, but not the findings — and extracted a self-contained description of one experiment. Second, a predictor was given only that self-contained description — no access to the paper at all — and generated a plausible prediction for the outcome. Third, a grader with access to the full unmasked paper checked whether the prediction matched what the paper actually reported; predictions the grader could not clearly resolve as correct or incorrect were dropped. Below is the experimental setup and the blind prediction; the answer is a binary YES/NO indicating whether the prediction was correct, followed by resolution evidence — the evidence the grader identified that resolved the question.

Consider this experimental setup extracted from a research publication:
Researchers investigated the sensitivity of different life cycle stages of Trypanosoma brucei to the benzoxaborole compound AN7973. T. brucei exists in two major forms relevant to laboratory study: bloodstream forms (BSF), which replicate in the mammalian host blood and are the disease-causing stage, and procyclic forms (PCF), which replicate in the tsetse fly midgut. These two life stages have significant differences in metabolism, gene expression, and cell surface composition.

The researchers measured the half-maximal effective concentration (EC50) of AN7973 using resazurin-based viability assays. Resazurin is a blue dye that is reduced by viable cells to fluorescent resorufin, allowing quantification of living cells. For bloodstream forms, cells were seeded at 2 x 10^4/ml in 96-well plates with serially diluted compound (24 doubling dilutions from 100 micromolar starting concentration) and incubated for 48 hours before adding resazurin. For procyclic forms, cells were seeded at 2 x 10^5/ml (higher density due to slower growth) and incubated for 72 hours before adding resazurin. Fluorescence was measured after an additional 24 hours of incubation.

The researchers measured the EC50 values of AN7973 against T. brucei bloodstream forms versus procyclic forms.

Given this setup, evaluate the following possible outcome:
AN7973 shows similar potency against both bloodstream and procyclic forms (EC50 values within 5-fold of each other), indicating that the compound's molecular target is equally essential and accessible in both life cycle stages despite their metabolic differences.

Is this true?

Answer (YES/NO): NO